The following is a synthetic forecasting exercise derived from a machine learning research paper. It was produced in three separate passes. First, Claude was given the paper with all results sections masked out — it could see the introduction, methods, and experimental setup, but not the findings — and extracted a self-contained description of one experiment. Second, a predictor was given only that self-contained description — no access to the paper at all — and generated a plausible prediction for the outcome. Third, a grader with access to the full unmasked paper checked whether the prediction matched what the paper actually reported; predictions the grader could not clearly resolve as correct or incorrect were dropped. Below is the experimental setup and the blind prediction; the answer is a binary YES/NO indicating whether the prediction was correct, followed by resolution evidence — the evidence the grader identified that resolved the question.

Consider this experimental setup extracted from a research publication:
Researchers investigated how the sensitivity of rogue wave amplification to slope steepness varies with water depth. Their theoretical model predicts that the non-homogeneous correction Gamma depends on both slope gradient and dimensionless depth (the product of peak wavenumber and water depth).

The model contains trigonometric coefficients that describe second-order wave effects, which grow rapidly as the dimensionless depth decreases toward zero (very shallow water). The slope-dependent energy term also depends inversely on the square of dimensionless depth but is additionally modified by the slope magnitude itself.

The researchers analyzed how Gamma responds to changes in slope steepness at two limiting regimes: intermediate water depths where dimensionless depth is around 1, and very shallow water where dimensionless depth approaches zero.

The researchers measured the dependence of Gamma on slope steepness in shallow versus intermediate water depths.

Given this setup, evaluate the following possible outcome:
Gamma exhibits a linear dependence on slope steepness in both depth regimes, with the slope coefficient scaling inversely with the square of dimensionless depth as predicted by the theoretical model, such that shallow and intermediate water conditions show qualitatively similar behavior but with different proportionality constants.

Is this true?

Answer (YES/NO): NO